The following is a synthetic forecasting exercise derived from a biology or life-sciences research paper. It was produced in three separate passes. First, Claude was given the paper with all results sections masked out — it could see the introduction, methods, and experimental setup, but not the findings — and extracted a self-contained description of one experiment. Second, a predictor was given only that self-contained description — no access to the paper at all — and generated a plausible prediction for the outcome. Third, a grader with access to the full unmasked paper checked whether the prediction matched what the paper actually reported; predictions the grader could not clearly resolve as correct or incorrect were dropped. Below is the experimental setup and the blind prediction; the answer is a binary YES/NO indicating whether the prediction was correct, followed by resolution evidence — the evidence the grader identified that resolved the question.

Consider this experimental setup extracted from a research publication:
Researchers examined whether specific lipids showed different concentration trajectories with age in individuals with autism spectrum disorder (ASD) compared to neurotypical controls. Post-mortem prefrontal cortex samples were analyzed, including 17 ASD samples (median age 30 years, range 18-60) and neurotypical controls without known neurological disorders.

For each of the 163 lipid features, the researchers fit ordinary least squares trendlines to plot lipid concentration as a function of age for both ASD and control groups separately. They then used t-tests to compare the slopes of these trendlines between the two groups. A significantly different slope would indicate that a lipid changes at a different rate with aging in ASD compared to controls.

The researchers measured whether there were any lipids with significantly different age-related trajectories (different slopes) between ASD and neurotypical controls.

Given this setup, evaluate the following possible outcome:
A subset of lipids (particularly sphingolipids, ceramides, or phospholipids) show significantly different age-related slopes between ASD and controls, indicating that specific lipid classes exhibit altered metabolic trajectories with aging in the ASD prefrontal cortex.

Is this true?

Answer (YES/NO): NO